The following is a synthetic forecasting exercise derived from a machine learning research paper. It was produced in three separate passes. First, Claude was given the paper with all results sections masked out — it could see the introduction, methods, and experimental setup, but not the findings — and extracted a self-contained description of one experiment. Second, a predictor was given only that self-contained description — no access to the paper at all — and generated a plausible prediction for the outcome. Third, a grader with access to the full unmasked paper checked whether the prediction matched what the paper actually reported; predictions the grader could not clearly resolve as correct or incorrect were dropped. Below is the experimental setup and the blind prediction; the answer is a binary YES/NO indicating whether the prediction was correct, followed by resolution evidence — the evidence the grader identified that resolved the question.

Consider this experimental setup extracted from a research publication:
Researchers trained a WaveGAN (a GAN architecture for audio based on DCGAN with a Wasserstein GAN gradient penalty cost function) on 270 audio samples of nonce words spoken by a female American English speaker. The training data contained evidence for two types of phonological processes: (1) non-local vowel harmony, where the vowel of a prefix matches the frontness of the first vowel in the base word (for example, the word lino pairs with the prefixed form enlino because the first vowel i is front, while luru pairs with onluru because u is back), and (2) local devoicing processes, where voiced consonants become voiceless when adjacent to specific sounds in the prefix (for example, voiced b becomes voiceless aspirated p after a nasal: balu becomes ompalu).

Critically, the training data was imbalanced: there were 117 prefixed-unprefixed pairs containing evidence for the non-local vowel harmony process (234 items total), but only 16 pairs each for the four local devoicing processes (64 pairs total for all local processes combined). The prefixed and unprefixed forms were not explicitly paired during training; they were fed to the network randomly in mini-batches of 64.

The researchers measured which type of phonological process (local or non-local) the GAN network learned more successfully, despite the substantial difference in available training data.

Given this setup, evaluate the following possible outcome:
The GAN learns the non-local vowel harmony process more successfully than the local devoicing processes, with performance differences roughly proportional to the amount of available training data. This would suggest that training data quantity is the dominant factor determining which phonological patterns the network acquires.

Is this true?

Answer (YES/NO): NO